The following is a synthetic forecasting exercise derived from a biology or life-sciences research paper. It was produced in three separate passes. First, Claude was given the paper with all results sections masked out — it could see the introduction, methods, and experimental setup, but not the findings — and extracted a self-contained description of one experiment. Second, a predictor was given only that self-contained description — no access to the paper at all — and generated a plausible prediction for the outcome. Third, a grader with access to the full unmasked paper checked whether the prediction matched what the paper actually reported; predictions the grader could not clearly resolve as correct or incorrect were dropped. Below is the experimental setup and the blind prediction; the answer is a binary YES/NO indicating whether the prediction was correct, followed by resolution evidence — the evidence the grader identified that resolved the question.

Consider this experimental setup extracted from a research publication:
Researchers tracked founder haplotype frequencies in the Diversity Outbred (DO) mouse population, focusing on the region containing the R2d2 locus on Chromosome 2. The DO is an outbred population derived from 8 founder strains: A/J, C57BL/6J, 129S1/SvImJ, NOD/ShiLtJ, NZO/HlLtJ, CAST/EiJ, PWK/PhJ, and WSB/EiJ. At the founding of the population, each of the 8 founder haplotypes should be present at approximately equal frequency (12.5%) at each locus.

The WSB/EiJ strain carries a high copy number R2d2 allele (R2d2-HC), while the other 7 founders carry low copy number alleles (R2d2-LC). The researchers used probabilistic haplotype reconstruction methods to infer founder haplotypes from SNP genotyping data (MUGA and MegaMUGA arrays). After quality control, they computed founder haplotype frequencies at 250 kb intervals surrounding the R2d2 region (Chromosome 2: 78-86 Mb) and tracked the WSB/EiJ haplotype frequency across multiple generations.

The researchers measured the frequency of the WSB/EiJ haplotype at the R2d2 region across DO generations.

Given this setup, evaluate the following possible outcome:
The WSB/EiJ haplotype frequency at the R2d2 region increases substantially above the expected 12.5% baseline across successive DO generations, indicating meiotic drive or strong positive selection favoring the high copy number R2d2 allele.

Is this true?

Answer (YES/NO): YES